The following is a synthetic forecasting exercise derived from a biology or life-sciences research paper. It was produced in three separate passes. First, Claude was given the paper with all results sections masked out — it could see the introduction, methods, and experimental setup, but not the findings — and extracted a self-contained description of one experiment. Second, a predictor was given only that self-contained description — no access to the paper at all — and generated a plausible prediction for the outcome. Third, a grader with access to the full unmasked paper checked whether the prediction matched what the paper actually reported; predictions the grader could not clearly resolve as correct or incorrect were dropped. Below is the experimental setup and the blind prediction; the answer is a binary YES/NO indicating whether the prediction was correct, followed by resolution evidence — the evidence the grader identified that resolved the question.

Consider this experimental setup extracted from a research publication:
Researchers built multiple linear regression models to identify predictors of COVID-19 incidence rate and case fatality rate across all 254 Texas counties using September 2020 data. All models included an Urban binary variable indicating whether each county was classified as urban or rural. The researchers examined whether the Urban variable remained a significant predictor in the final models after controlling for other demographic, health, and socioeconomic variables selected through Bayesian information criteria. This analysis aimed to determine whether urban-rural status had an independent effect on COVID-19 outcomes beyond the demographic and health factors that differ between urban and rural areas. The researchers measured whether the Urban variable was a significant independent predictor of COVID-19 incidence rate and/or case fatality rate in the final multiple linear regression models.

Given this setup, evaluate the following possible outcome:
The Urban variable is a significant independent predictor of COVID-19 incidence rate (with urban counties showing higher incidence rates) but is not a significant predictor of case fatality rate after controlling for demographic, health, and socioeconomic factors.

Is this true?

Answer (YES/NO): NO